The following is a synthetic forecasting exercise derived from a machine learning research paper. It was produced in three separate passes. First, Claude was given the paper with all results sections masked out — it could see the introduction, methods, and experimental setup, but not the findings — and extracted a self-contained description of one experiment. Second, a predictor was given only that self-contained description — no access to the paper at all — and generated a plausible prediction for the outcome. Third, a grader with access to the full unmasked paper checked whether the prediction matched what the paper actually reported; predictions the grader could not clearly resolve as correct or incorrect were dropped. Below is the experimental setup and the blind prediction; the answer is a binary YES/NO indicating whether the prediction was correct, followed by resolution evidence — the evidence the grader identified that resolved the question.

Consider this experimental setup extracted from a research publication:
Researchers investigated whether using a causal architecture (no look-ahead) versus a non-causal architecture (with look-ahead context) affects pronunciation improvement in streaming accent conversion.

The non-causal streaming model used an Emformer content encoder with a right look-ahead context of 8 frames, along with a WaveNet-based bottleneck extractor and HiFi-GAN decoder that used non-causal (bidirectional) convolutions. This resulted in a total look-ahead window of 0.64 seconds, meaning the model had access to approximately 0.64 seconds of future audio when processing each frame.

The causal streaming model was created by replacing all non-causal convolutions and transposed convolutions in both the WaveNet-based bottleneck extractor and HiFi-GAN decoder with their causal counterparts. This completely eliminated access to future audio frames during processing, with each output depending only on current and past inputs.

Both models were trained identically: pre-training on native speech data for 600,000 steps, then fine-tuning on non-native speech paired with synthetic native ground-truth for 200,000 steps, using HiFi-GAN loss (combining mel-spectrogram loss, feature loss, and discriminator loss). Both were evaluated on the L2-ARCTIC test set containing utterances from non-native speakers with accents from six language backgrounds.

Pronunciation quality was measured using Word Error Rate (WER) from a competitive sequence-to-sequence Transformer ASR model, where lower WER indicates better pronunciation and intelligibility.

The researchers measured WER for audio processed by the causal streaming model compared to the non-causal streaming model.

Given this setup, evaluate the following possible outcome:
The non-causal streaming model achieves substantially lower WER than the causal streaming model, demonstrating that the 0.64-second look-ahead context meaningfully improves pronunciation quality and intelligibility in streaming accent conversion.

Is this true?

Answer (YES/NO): YES